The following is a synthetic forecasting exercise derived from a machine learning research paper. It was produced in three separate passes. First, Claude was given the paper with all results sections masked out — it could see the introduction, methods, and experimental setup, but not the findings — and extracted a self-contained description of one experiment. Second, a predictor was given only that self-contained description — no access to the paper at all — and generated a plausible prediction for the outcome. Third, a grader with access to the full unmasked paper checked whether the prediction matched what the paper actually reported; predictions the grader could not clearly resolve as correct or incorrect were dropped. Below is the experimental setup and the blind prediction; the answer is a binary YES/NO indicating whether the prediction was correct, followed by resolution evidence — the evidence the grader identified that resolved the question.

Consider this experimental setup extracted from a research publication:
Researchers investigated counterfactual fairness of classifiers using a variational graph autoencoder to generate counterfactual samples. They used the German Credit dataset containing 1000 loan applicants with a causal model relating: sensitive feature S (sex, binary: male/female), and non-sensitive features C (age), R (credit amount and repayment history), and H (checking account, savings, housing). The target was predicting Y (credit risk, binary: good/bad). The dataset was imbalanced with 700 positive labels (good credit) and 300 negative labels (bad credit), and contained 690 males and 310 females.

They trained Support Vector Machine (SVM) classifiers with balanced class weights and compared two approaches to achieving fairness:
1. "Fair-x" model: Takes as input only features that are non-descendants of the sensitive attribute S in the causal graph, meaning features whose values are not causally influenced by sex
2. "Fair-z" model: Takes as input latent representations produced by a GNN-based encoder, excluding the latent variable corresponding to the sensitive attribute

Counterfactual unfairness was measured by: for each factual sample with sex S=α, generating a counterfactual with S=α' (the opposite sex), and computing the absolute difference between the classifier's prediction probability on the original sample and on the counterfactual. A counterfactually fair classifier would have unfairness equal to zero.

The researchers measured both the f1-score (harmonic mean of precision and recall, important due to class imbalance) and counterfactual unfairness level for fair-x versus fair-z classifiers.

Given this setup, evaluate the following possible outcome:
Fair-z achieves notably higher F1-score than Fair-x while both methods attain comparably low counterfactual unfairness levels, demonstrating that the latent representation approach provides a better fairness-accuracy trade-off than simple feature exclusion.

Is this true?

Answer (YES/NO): YES